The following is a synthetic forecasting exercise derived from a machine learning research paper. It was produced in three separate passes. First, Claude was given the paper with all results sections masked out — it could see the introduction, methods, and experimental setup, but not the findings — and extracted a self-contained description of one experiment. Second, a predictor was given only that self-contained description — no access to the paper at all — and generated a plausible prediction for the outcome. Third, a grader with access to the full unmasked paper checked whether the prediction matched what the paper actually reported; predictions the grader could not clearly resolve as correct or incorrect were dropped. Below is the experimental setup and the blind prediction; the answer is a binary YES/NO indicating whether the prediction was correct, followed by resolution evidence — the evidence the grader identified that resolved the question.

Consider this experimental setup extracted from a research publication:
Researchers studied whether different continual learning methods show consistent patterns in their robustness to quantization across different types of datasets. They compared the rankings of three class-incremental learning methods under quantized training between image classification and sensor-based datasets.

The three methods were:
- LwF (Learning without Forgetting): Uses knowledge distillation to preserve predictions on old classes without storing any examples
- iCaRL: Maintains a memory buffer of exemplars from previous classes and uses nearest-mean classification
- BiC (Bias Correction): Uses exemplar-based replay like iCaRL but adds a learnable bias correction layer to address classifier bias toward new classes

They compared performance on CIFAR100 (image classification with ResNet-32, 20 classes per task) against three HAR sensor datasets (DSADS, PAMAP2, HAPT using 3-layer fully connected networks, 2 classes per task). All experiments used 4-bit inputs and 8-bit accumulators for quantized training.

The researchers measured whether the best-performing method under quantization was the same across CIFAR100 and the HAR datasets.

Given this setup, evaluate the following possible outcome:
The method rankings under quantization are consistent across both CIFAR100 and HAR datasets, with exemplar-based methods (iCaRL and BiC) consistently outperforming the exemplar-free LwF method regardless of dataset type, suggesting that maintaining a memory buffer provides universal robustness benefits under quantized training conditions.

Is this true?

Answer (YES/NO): NO